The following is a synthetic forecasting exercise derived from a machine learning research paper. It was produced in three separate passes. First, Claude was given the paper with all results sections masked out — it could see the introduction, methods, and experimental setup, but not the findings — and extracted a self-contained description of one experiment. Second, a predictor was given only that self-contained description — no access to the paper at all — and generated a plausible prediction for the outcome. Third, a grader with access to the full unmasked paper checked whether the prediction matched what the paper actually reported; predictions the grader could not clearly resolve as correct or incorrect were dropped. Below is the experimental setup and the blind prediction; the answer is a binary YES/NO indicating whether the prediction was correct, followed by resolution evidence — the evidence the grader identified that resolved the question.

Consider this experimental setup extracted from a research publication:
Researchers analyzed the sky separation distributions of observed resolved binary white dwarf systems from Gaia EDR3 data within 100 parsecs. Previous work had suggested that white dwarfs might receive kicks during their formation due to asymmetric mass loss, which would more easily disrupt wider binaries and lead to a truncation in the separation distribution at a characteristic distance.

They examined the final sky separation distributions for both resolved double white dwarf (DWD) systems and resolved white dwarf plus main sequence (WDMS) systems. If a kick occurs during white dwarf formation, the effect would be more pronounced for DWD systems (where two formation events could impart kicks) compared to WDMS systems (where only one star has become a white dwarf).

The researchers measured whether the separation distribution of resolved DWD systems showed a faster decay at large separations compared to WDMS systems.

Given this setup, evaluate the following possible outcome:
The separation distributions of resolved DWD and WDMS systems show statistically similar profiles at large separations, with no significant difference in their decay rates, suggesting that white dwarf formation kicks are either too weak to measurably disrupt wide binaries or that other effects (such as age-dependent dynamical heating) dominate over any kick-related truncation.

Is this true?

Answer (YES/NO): NO